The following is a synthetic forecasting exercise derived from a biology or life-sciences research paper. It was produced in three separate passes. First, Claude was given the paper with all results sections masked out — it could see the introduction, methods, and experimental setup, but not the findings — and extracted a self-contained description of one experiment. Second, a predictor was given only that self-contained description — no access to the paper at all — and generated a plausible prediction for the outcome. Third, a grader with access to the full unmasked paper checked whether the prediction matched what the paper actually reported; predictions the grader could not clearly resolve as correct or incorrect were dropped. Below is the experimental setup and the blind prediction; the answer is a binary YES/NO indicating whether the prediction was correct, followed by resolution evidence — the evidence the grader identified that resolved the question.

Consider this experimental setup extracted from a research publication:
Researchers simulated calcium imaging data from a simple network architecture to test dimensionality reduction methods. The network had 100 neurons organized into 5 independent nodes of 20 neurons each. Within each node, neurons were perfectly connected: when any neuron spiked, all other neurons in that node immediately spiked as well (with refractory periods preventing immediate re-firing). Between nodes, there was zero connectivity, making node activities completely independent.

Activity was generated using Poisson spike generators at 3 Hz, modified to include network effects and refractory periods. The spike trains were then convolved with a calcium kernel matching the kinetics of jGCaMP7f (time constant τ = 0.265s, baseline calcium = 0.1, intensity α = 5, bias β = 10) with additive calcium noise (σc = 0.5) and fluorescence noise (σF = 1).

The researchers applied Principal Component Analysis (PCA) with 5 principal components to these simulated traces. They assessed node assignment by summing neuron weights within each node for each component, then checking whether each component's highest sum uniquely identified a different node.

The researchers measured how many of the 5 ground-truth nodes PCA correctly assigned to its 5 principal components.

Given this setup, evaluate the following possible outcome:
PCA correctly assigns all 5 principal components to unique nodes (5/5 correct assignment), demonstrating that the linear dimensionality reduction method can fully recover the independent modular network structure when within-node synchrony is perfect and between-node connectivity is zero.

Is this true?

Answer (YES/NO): NO